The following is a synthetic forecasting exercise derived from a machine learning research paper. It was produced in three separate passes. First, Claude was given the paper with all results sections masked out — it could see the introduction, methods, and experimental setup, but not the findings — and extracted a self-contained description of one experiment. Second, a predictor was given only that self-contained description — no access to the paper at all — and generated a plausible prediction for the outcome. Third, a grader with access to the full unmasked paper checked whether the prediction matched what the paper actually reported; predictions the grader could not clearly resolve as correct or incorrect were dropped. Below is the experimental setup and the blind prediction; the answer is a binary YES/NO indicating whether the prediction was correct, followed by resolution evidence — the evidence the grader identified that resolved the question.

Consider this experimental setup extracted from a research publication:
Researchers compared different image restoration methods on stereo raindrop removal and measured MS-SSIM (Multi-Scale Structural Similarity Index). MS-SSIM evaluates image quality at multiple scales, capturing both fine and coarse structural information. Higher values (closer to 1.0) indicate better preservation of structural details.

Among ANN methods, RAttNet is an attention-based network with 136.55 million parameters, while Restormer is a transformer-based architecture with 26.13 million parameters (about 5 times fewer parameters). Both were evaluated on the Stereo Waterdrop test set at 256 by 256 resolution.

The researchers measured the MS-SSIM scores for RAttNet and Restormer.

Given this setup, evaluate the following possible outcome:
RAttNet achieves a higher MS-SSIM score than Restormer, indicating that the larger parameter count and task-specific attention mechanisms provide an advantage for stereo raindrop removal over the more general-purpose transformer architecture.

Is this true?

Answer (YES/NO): YES